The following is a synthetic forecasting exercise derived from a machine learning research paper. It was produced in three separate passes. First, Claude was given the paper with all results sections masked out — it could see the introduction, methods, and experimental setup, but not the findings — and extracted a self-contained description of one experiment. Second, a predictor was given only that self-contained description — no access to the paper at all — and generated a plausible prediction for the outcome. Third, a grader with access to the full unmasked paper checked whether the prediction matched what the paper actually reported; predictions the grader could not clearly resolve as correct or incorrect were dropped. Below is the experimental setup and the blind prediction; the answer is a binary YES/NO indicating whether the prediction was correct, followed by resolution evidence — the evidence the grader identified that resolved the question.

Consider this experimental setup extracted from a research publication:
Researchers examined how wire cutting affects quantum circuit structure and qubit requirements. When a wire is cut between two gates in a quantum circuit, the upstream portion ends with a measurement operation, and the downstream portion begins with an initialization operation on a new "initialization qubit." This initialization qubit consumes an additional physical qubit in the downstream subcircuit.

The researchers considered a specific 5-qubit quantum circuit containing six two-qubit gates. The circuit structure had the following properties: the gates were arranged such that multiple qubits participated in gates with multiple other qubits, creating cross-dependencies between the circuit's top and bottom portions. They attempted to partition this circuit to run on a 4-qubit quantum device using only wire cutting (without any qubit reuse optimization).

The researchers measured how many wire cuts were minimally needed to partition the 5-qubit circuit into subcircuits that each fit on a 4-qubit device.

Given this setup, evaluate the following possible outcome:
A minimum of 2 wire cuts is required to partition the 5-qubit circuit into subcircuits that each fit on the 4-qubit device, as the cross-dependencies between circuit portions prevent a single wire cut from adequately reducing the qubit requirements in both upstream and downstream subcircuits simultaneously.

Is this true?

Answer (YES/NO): NO